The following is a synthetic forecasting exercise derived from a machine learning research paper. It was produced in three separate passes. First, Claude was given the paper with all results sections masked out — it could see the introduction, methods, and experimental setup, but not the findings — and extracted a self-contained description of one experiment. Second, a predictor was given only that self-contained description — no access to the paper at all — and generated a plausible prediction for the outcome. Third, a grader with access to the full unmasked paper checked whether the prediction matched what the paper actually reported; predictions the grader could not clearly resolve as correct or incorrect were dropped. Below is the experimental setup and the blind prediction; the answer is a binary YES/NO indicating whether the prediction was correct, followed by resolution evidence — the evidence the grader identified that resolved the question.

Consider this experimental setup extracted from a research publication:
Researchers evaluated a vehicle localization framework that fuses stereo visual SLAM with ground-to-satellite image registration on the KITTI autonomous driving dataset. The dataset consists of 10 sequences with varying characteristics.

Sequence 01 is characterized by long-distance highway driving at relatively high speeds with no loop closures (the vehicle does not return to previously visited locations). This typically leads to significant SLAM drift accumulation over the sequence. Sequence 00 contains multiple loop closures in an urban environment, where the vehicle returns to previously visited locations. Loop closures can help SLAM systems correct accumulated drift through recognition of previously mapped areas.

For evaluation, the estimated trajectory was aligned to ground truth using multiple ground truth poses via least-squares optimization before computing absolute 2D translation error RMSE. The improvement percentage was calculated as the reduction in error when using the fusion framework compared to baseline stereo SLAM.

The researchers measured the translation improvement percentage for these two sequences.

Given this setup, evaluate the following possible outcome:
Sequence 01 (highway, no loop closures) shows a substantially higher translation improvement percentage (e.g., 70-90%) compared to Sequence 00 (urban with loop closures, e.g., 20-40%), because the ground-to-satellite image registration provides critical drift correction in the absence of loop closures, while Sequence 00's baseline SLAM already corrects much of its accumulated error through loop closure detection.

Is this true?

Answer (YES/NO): NO